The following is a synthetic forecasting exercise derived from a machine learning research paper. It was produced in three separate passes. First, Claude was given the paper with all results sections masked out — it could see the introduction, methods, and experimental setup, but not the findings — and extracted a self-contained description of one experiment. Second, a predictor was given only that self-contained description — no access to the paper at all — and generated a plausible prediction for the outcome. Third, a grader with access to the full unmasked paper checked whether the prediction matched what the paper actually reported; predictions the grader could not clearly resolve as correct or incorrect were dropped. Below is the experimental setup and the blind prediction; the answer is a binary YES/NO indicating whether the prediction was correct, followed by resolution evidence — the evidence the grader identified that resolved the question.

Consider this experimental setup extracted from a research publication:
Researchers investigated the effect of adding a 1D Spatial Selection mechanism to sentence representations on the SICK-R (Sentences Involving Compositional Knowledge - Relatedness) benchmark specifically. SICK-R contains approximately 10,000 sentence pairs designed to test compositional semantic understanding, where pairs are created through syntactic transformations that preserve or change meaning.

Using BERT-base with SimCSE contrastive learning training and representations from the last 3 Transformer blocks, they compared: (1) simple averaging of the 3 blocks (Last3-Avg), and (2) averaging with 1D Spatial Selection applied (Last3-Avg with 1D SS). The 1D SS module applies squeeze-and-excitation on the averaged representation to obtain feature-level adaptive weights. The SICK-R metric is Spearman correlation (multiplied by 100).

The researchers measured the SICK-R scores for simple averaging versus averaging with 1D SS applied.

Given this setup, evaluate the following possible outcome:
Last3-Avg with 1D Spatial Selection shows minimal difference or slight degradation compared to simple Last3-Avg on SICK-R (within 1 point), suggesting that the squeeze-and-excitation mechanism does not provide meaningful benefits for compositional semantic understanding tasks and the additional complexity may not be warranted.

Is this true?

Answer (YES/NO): YES